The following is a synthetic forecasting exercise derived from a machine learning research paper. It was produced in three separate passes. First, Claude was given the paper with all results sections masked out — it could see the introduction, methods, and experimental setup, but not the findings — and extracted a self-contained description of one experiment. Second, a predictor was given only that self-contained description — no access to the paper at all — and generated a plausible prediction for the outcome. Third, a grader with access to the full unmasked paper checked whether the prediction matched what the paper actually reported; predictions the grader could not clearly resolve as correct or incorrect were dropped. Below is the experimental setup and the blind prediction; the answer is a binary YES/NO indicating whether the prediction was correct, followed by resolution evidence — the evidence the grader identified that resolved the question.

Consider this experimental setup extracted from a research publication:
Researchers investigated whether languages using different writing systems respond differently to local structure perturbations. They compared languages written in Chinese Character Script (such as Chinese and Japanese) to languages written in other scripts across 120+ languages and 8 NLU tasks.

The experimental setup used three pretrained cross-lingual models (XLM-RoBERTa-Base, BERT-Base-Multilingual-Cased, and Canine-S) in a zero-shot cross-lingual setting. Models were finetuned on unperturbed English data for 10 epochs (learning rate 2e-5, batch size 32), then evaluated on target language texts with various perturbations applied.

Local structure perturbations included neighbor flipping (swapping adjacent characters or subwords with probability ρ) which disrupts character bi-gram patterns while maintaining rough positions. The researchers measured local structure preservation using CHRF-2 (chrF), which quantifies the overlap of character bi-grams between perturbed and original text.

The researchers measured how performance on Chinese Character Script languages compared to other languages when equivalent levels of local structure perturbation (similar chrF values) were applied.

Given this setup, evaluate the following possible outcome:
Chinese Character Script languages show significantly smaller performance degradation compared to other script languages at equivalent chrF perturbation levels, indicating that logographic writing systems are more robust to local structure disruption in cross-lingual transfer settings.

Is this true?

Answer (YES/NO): YES